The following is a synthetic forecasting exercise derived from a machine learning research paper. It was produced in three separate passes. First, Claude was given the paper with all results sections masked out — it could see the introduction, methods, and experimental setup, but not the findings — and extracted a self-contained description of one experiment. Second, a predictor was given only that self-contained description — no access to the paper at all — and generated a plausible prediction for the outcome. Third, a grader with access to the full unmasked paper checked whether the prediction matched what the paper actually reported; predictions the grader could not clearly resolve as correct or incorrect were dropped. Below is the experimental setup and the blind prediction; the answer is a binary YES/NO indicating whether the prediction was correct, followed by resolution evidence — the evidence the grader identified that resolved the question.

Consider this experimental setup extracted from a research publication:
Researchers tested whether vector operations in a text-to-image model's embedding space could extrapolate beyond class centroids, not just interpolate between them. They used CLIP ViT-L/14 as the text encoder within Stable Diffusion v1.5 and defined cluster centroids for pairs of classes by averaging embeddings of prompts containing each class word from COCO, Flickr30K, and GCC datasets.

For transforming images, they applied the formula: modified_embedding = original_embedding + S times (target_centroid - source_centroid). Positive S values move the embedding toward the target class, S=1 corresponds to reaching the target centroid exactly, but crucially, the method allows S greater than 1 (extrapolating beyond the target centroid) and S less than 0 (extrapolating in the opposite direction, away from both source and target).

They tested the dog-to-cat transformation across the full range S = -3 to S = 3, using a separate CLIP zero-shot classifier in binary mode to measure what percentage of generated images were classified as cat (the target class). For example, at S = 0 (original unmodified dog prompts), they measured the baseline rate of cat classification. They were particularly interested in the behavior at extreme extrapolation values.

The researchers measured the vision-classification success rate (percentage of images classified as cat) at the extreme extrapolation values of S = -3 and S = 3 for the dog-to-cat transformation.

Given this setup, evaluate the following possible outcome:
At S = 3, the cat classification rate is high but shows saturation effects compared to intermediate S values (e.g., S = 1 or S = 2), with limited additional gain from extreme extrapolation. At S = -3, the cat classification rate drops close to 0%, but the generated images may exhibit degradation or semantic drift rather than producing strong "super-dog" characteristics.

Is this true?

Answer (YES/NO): NO